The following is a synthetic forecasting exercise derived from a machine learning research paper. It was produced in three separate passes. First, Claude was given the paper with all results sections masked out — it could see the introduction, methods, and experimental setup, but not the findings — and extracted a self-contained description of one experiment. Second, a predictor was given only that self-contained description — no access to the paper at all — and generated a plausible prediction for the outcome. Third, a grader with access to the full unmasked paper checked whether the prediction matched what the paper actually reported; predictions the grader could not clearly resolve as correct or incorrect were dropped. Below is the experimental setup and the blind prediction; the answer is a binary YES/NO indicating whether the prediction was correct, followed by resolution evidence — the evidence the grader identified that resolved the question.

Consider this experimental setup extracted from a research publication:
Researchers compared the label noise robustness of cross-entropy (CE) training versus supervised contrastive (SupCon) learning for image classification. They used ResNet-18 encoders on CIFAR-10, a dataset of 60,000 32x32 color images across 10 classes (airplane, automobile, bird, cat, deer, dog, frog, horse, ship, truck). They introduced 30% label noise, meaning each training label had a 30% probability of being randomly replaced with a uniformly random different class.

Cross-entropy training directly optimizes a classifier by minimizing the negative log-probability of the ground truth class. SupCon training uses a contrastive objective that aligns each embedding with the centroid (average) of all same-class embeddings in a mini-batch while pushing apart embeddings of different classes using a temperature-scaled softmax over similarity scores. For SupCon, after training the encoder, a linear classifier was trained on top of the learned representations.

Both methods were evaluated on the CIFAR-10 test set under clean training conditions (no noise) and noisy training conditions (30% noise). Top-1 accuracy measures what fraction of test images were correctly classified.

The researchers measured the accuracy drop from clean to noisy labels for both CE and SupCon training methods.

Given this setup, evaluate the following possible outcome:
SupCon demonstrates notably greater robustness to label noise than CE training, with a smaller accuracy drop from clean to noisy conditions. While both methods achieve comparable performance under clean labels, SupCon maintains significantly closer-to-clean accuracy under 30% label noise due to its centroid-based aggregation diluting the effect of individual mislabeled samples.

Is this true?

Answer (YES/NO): YES